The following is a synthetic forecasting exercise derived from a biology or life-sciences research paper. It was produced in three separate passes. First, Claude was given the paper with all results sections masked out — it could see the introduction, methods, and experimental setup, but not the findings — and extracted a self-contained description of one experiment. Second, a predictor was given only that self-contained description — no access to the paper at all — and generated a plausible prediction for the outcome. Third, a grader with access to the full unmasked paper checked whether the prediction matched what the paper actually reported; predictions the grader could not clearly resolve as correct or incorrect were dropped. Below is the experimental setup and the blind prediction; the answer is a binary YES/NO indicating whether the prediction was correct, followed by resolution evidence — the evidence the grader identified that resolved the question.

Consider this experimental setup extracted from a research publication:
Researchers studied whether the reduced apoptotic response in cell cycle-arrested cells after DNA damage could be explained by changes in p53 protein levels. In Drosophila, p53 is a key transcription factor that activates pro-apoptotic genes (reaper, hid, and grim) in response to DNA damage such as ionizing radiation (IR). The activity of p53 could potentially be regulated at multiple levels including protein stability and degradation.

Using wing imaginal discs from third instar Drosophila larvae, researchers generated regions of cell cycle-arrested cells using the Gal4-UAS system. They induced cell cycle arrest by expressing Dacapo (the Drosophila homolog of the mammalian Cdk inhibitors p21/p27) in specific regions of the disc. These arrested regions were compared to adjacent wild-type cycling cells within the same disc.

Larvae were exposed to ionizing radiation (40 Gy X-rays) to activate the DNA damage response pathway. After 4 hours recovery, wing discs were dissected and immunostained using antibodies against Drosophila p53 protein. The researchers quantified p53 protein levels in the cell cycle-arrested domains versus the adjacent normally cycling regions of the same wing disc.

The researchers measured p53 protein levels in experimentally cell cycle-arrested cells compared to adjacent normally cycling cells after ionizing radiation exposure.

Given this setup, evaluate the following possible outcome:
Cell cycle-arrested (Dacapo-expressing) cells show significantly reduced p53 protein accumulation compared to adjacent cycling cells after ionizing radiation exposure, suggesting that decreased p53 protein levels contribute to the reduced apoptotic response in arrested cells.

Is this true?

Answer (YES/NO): NO